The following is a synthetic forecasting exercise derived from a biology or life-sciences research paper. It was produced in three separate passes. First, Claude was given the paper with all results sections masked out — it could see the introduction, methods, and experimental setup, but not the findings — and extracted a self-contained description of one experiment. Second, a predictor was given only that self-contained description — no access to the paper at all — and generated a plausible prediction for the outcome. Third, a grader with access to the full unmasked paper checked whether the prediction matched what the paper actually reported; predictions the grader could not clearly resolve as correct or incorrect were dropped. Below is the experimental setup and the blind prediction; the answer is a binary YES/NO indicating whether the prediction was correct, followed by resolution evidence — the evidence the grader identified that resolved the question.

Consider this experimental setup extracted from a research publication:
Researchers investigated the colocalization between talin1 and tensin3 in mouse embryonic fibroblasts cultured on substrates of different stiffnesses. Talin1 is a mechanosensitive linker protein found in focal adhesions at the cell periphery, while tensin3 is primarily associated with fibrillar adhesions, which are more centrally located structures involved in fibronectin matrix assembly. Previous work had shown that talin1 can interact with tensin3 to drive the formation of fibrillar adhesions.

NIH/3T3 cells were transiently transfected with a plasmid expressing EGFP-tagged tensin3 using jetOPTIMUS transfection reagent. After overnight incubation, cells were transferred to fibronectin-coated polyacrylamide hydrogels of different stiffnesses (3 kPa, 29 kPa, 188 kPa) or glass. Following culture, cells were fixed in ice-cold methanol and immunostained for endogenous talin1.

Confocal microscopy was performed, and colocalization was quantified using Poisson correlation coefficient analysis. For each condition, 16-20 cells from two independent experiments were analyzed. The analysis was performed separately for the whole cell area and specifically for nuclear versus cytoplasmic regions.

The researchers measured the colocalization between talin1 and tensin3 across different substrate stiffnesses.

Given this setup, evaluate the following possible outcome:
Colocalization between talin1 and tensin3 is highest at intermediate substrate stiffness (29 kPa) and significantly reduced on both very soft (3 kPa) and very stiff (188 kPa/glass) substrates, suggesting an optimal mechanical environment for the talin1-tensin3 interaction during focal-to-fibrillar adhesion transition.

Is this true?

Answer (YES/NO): NO